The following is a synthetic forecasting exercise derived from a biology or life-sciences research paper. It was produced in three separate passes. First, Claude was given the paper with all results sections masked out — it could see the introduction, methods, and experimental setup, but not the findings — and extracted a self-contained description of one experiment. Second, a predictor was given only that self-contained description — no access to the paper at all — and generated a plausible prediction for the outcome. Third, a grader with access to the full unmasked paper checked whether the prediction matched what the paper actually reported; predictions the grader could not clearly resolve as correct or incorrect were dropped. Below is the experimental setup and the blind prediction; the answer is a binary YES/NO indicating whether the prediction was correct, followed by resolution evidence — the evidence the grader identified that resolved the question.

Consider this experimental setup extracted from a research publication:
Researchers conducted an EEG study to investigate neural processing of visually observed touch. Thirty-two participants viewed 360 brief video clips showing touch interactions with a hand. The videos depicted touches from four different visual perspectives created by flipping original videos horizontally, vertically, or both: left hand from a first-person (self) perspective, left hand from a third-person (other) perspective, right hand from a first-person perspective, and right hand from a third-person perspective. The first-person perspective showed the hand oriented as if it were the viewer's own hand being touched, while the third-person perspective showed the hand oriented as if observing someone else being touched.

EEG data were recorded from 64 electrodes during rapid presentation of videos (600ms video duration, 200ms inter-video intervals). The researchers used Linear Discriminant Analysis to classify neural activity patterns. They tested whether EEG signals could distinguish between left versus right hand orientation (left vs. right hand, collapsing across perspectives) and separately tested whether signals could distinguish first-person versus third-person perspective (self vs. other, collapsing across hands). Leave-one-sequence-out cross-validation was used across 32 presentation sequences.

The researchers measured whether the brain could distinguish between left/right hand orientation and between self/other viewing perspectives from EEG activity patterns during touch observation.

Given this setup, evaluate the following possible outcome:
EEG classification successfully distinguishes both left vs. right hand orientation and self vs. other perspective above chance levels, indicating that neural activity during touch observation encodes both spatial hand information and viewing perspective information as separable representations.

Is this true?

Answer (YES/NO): YES